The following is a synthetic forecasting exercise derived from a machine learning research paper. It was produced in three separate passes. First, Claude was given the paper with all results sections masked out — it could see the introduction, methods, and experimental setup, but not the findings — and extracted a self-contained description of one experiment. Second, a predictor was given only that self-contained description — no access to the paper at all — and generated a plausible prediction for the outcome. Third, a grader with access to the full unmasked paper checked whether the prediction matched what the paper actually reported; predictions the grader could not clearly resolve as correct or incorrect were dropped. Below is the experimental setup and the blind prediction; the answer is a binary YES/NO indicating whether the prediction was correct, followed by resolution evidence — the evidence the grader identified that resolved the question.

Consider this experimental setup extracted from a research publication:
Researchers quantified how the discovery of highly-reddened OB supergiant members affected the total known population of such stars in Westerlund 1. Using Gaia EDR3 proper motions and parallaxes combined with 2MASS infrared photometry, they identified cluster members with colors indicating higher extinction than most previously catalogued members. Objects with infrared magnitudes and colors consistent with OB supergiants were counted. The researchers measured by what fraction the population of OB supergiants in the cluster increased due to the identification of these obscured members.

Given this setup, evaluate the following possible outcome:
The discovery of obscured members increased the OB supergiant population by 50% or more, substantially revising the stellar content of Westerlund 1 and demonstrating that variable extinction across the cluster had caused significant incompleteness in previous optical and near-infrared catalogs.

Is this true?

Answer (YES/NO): NO